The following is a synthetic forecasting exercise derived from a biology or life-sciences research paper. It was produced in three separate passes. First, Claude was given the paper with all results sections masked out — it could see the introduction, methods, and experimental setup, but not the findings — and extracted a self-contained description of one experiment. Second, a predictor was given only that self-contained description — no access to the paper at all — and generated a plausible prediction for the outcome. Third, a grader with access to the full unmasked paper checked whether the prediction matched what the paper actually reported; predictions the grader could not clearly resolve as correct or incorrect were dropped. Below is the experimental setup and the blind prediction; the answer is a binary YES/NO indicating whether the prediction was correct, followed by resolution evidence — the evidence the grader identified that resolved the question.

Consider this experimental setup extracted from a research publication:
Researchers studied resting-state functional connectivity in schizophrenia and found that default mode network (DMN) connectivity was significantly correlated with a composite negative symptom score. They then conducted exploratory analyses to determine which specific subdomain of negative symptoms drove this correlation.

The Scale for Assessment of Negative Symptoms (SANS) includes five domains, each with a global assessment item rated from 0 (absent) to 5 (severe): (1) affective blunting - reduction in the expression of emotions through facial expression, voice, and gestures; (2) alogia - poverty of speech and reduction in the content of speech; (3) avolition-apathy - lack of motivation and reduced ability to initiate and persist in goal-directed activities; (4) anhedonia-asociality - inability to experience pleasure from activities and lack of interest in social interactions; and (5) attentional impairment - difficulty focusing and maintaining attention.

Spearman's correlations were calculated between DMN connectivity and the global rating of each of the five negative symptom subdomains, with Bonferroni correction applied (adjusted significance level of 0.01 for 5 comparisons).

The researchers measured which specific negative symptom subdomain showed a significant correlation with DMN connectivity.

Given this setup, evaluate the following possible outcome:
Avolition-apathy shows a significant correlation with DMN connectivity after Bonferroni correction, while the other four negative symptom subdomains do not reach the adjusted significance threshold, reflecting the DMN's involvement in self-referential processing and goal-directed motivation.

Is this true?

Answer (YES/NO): YES